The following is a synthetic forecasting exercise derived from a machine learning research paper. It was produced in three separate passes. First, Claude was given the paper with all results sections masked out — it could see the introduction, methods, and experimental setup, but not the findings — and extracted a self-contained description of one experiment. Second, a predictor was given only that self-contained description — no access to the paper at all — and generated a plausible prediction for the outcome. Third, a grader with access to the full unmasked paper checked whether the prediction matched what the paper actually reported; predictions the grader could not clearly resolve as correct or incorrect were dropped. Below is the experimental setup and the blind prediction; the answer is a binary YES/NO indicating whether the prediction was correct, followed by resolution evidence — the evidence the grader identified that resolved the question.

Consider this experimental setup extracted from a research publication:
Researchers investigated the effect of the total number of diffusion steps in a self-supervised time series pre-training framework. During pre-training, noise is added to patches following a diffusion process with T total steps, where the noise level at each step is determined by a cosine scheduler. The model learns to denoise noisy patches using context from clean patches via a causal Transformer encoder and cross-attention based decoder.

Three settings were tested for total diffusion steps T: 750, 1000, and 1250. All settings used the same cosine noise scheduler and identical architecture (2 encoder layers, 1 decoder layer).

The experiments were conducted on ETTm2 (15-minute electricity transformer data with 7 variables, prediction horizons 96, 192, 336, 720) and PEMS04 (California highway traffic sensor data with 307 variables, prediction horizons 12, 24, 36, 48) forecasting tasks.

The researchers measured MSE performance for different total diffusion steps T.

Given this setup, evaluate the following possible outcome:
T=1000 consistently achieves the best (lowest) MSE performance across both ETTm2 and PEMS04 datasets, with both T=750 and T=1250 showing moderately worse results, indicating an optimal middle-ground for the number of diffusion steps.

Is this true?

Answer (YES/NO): NO